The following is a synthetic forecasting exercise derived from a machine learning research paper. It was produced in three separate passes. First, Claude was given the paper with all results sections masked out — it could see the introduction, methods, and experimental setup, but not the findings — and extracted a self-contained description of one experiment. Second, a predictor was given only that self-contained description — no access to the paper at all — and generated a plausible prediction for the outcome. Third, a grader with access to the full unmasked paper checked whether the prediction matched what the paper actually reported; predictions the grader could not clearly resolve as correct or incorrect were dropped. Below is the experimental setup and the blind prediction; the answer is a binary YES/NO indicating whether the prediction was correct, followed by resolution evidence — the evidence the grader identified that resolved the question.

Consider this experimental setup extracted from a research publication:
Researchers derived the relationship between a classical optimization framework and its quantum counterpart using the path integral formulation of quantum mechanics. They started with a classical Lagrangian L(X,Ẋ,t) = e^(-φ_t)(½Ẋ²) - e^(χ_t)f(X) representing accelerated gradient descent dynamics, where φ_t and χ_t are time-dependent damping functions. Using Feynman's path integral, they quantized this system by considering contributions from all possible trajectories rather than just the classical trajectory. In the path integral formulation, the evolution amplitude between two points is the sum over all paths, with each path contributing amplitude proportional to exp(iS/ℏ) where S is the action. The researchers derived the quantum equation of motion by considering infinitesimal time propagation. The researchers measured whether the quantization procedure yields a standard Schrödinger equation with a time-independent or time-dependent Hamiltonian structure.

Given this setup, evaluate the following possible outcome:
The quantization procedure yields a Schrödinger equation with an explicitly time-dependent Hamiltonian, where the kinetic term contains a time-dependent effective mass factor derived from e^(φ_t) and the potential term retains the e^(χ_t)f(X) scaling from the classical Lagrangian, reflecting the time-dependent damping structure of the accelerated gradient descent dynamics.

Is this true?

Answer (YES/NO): YES